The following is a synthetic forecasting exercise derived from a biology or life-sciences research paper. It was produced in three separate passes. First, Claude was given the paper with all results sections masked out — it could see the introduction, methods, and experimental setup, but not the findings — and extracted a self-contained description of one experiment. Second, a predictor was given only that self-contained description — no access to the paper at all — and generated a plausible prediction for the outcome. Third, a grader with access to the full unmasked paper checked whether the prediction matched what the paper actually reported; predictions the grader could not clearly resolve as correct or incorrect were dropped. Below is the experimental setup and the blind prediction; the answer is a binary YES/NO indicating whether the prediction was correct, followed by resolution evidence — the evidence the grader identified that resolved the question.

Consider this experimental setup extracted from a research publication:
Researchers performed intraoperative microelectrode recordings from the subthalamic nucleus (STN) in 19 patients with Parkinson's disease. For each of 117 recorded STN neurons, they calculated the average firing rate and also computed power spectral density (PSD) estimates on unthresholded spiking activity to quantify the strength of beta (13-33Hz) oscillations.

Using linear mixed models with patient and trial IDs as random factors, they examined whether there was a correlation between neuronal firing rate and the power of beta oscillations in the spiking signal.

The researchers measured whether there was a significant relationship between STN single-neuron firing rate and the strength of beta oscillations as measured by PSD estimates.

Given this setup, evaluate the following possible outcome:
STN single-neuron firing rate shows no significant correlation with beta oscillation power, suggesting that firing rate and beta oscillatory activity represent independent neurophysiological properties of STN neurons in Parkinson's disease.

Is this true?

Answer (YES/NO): NO